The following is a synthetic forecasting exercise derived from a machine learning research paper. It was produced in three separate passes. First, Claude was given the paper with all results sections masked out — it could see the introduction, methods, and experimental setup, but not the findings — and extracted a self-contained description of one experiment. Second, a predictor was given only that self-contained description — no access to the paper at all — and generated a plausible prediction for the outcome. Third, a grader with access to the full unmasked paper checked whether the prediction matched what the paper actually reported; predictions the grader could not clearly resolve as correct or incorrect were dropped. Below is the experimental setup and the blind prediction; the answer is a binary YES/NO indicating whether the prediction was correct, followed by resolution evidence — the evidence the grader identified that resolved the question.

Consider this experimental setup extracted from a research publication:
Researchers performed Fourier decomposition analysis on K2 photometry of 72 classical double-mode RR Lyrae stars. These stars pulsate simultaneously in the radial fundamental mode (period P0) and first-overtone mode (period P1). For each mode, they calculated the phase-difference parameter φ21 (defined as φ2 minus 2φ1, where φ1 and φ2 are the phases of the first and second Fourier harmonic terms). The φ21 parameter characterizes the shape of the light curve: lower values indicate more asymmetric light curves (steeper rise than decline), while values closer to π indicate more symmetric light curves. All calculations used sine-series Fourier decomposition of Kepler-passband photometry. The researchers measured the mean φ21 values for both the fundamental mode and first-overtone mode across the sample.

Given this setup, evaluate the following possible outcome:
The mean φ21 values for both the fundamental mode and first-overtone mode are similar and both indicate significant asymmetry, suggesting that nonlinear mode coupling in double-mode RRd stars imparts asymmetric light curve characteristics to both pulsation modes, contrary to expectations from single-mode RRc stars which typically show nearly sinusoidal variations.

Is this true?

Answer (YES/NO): NO